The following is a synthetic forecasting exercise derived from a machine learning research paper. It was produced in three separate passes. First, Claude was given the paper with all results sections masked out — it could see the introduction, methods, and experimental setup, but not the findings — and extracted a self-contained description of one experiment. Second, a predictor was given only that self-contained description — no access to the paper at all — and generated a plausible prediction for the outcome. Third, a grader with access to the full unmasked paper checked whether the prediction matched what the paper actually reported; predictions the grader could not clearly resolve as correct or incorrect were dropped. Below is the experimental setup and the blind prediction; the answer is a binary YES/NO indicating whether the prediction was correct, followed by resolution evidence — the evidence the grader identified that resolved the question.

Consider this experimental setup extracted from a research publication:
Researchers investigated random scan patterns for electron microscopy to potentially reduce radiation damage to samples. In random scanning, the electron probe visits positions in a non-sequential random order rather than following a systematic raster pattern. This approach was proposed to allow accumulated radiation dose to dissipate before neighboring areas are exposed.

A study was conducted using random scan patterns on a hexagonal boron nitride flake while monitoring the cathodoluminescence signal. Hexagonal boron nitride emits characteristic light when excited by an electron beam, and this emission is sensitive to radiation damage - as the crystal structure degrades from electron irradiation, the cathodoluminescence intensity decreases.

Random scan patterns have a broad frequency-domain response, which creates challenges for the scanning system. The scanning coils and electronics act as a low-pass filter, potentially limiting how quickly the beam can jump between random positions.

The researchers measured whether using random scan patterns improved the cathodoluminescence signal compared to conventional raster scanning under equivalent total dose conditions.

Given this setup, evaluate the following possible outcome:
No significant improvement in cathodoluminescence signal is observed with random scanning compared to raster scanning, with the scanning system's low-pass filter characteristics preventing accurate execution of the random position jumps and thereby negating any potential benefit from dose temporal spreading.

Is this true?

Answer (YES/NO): NO